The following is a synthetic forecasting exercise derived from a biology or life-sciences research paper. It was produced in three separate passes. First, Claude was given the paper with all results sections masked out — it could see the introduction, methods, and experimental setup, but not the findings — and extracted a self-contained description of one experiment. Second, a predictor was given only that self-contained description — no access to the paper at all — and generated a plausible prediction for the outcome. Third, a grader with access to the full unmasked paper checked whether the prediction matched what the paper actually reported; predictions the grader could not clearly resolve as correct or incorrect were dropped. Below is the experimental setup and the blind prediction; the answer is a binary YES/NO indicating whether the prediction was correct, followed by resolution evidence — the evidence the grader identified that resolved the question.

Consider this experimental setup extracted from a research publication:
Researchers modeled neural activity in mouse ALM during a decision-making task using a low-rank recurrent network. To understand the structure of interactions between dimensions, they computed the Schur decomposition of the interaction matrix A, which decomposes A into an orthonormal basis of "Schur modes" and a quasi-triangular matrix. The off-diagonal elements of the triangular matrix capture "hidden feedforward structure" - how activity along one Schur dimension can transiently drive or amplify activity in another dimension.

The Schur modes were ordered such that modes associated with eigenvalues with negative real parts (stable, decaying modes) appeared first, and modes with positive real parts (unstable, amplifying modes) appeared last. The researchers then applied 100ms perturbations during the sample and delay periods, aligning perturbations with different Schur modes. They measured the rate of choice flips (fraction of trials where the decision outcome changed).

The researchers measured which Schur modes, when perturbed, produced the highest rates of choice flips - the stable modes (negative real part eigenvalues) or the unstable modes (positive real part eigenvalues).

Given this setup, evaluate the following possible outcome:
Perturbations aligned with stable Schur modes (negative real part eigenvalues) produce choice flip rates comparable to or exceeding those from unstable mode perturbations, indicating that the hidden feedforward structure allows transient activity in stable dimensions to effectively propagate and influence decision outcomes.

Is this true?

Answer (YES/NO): NO